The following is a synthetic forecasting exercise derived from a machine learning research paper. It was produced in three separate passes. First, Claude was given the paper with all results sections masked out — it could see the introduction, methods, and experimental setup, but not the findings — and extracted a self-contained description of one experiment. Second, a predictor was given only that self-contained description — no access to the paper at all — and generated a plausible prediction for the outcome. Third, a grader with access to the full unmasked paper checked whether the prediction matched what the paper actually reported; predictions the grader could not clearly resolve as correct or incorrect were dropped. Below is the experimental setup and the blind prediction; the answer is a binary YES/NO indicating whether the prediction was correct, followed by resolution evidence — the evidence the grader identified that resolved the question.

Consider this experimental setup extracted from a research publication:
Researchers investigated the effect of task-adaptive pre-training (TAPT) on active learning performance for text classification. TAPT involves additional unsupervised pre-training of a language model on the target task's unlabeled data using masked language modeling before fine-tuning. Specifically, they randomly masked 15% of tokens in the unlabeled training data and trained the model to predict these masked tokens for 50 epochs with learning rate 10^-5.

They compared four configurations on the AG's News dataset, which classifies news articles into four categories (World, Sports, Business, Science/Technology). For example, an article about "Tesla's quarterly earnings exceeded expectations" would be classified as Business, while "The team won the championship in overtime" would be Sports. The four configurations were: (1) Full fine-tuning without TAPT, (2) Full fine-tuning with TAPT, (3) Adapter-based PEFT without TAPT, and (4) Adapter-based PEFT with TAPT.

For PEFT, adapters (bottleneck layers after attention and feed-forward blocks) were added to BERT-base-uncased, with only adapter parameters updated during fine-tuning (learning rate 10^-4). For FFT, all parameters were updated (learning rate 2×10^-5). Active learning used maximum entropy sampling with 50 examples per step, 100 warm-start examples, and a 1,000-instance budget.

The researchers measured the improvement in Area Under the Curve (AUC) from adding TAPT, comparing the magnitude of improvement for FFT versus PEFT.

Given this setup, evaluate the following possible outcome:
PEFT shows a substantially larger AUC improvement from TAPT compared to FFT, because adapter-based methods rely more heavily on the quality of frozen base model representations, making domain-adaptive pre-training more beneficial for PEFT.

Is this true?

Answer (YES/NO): NO